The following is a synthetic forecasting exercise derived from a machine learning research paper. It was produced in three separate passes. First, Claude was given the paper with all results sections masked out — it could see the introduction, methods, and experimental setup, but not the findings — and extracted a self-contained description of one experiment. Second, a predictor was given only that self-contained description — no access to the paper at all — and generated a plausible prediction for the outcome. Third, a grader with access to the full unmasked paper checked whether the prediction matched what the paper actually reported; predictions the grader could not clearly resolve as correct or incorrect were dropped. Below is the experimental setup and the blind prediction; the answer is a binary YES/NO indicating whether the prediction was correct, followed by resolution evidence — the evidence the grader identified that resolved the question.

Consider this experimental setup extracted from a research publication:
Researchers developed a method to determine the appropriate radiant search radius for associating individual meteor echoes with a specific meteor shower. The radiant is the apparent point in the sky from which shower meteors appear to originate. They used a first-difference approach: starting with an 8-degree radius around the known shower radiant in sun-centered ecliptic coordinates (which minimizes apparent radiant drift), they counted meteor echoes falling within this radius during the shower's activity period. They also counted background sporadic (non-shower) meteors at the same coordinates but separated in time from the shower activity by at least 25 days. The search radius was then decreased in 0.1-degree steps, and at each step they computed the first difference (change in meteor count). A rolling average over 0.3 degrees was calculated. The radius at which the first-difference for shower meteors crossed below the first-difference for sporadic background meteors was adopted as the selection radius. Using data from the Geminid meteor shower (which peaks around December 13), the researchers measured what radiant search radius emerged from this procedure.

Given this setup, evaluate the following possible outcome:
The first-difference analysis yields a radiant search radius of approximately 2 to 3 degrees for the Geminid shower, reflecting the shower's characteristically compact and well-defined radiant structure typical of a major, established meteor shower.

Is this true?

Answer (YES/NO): NO